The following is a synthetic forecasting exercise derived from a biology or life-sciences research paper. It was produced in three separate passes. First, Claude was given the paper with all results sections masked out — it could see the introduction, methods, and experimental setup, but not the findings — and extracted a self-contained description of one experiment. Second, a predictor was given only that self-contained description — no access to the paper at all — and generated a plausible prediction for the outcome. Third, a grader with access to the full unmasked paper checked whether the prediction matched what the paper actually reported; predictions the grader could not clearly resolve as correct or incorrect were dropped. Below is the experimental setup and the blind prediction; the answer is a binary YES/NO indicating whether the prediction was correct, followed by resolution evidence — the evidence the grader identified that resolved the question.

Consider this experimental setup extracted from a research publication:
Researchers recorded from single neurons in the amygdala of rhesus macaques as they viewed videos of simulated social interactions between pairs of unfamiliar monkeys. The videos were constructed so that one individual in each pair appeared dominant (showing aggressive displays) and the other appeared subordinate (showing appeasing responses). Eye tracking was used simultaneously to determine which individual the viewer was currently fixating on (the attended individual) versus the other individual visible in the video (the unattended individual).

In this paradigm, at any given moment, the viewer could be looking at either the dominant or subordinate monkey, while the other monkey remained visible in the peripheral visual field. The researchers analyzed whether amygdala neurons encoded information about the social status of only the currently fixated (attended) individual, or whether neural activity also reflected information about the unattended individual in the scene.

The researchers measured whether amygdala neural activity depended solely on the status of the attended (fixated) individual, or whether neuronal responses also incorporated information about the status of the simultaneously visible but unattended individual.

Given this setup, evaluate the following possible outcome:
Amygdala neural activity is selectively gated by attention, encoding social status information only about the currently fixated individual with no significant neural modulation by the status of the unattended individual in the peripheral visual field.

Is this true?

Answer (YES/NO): NO